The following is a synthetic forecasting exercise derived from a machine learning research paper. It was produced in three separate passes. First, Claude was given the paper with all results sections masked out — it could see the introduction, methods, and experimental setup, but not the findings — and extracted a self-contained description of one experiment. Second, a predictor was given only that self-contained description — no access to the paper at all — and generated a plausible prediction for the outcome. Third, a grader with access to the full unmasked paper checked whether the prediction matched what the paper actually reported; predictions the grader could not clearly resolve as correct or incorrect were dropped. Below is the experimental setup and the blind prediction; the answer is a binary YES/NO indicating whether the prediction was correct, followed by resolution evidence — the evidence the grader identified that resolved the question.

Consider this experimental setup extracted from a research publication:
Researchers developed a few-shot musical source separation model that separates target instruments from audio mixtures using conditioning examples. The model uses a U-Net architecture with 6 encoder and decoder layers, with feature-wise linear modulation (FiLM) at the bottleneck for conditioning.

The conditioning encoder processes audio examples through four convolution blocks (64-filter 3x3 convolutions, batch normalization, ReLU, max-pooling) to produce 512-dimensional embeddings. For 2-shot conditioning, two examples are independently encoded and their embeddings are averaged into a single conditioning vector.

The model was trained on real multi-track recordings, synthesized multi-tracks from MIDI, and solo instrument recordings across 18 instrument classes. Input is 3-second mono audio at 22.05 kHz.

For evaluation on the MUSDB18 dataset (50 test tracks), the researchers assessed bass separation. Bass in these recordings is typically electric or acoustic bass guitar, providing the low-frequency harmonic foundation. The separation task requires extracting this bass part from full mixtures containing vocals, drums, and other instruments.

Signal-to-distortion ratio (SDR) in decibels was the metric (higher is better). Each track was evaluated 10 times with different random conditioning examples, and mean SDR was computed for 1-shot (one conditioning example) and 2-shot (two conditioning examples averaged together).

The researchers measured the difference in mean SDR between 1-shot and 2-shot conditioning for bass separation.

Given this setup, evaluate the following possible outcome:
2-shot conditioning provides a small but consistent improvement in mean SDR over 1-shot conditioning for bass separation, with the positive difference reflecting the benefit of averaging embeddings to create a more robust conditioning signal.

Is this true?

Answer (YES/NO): YES